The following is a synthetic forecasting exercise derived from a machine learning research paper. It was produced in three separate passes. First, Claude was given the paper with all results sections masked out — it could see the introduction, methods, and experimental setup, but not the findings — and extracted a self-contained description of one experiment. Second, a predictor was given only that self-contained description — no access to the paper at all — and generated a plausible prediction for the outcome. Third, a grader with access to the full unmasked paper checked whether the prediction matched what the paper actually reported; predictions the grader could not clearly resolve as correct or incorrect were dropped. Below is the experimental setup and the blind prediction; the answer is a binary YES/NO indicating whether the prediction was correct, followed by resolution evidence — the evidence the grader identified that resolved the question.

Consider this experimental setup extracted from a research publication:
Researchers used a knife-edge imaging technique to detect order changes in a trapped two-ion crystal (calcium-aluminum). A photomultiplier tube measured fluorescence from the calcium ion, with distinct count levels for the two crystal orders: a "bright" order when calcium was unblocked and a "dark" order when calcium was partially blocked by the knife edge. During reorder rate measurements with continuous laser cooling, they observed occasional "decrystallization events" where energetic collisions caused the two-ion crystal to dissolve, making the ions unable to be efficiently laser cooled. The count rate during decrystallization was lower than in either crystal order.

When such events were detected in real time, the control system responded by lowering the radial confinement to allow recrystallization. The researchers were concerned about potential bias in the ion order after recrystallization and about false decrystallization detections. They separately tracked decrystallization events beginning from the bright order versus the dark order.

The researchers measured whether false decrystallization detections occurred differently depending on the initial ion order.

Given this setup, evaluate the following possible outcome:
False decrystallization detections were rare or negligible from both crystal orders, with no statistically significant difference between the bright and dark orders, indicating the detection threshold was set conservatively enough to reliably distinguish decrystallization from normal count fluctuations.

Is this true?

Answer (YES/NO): NO